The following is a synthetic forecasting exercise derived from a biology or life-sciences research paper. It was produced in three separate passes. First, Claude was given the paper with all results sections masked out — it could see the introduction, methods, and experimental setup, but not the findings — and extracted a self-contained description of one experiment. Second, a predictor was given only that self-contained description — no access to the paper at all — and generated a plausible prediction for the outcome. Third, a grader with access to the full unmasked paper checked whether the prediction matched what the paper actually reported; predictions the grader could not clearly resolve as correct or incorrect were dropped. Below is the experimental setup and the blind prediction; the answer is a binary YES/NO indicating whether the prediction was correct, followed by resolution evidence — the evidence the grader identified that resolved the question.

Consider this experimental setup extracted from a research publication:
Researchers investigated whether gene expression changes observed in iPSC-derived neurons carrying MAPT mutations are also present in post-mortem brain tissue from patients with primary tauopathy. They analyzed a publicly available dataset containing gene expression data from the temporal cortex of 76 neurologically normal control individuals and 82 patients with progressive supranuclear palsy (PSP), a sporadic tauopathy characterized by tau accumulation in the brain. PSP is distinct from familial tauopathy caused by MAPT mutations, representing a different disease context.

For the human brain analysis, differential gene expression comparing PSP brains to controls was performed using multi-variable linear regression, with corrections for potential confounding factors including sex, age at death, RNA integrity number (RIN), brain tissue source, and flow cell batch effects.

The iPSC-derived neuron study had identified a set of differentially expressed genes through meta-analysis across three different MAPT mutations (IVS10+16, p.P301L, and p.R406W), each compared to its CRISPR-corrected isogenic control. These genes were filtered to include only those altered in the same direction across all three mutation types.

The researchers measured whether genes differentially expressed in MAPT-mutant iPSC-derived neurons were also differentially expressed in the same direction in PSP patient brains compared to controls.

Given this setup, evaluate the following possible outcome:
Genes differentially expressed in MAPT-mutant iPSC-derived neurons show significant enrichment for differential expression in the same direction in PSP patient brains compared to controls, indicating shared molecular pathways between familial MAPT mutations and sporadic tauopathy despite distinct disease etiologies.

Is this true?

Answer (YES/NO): YES